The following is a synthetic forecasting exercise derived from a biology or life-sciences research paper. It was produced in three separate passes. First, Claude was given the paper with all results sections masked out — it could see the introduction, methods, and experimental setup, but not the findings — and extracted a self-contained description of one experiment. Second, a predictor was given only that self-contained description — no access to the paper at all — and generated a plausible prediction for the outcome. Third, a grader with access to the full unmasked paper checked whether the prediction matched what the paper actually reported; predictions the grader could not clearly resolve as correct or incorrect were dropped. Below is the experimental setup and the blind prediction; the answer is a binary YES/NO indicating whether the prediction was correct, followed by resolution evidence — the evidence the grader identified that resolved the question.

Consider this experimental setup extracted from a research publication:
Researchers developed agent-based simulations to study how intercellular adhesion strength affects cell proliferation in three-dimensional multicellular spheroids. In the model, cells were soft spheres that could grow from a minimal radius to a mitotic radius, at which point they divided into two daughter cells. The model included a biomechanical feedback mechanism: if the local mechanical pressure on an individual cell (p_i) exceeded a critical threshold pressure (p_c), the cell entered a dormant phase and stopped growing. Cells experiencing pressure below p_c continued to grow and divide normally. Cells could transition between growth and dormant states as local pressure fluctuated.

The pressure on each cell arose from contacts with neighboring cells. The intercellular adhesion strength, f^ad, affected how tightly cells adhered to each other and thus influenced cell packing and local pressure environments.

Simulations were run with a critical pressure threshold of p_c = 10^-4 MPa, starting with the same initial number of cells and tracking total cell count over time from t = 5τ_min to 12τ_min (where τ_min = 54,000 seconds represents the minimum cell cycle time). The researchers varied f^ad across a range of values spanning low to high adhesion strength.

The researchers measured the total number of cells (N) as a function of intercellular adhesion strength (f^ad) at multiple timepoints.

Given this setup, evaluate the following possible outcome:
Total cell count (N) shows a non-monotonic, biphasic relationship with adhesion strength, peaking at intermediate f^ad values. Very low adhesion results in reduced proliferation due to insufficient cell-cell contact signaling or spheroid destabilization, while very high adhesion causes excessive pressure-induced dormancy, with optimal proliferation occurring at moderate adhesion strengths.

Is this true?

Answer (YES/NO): YES